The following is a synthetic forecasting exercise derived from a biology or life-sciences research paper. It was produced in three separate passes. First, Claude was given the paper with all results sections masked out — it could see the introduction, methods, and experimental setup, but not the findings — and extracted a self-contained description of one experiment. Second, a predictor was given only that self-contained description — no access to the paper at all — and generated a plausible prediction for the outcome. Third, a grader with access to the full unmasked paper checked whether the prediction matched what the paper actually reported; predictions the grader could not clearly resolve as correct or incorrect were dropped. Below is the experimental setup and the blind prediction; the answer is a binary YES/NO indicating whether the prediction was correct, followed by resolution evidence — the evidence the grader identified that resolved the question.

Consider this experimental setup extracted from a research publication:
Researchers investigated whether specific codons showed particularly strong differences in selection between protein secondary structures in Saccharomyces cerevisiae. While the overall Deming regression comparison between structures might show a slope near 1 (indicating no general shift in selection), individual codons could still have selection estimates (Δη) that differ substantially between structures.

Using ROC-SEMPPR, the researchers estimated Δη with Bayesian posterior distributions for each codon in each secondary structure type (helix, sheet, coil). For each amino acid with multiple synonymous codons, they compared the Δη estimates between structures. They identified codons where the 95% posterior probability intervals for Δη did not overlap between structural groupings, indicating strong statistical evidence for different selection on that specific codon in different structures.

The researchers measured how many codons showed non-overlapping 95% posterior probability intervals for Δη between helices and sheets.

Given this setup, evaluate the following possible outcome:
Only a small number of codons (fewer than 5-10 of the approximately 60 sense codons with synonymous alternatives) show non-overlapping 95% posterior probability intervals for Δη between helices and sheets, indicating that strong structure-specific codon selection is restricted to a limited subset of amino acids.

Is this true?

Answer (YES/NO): YES